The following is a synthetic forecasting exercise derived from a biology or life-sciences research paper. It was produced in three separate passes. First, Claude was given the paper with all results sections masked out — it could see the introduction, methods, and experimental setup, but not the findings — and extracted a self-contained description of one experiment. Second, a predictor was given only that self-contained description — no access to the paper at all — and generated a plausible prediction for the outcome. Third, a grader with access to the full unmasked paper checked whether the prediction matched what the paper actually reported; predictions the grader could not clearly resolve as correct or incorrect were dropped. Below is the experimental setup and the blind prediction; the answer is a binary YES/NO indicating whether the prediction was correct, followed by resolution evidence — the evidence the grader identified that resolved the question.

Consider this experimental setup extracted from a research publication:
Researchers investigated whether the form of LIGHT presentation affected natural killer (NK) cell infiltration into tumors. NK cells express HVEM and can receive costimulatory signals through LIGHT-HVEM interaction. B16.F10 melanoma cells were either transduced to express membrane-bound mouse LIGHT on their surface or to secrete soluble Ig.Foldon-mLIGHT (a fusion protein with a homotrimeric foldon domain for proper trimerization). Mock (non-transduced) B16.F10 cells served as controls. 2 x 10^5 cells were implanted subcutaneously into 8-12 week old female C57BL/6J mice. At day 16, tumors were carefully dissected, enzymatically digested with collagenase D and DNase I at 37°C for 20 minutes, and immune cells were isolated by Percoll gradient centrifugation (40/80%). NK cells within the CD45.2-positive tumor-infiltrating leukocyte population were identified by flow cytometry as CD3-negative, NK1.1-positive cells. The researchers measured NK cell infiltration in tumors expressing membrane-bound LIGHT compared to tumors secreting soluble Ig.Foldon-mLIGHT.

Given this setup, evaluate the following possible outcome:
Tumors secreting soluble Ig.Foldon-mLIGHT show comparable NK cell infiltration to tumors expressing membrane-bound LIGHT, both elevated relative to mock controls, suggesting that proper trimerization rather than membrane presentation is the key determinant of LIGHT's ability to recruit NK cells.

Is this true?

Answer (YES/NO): NO